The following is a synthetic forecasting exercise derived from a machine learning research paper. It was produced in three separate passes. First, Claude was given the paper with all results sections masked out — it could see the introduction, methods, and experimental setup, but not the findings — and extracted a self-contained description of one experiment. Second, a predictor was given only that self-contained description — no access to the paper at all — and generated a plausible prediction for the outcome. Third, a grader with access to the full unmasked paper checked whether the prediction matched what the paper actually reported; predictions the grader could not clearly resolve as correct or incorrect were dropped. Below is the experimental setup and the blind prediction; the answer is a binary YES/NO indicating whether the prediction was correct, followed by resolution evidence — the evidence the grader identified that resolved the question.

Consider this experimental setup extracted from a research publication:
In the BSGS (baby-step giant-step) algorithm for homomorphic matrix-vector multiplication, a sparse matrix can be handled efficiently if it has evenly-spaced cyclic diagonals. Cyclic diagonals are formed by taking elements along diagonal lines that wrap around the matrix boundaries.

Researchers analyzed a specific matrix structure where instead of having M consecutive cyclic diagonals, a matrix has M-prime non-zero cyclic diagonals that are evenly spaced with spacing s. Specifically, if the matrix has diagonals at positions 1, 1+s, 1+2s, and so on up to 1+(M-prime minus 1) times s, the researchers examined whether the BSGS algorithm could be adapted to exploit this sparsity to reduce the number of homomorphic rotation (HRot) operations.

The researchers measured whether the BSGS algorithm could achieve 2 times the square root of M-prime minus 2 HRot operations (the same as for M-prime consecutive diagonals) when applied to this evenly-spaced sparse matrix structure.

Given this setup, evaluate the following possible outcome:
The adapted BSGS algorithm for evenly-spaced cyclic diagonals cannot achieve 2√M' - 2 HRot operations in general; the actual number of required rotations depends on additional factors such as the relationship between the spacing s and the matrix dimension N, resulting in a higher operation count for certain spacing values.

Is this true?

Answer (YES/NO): NO